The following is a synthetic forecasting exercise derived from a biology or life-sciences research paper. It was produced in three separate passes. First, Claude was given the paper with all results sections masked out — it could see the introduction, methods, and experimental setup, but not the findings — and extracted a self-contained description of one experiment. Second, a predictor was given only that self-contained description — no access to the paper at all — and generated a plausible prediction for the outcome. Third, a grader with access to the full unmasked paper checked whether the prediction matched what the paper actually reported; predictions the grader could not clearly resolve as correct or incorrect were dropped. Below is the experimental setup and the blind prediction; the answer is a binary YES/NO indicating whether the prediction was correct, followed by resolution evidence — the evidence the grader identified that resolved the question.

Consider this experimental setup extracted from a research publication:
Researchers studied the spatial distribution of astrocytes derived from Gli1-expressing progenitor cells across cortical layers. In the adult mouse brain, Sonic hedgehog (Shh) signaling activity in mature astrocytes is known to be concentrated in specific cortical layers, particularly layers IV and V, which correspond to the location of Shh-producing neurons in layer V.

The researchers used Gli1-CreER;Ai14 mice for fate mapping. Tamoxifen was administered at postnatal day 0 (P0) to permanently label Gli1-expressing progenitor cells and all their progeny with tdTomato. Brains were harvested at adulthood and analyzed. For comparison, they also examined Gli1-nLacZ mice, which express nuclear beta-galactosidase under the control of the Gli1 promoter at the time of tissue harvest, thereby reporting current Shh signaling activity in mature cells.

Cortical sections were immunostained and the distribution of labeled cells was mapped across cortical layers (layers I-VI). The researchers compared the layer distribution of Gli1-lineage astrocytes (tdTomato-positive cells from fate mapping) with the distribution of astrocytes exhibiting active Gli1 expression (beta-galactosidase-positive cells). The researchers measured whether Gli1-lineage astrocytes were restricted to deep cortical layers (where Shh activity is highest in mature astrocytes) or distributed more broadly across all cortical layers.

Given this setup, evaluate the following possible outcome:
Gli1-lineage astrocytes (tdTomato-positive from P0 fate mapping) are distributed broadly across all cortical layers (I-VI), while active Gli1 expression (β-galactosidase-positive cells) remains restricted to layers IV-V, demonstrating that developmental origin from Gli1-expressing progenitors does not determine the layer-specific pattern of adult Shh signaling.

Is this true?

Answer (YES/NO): YES